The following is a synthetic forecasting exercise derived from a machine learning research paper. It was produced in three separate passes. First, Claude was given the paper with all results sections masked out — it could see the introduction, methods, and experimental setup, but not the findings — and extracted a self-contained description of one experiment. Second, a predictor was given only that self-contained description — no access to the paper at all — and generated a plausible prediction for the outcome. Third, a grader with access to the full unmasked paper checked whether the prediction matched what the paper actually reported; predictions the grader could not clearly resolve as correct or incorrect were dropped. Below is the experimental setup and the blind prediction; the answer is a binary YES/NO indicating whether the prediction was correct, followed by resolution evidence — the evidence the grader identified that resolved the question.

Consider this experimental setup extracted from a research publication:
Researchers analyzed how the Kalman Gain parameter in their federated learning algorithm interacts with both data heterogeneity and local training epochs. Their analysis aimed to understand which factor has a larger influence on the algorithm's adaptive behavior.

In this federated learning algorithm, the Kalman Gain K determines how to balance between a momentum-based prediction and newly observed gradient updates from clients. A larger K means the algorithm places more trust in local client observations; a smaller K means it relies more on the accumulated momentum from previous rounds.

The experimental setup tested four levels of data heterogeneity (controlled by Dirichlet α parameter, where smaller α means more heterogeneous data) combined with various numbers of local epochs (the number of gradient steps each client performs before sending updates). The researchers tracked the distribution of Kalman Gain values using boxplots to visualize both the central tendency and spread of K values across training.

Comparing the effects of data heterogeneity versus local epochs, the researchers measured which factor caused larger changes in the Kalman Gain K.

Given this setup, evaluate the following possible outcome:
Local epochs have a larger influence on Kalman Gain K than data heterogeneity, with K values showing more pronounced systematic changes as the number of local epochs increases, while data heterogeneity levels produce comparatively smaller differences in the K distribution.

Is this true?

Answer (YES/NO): NO